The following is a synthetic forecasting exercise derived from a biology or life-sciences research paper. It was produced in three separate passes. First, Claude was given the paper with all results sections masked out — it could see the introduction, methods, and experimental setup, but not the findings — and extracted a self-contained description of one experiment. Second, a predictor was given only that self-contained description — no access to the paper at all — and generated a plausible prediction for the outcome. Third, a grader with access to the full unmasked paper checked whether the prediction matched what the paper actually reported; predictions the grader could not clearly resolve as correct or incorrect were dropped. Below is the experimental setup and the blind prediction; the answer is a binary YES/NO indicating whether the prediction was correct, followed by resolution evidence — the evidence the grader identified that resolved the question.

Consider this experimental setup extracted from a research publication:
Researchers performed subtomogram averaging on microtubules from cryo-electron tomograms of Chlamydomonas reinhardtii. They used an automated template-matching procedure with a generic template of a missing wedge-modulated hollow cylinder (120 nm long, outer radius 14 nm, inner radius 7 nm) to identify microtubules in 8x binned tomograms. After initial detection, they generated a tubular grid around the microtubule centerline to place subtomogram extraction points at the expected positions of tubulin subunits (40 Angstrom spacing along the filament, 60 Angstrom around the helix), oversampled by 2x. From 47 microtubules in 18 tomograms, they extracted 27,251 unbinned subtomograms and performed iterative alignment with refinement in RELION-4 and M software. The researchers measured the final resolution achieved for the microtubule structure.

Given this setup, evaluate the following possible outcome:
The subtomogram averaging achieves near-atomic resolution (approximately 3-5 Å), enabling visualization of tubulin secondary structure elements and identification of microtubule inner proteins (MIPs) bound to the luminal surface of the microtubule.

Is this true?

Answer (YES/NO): NO